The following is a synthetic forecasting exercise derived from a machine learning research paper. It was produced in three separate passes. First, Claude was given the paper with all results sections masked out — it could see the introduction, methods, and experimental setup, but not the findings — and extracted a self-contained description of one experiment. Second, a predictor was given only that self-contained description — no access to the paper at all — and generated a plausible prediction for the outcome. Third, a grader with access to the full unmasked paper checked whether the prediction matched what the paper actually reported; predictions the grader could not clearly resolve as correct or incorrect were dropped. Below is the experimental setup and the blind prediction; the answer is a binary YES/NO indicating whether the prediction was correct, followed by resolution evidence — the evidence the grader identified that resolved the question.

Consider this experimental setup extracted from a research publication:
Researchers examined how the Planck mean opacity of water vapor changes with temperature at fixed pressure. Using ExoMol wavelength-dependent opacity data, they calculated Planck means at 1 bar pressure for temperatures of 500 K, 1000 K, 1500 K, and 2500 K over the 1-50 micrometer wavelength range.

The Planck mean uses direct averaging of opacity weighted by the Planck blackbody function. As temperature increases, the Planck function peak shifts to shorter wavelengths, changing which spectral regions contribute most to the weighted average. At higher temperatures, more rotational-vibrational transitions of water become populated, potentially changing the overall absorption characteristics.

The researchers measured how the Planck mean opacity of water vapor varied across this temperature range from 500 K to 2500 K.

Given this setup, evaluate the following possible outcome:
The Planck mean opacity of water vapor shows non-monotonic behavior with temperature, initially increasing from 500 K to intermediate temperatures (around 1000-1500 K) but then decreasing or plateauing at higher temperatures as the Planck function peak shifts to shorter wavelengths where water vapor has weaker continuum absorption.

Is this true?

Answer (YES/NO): NO